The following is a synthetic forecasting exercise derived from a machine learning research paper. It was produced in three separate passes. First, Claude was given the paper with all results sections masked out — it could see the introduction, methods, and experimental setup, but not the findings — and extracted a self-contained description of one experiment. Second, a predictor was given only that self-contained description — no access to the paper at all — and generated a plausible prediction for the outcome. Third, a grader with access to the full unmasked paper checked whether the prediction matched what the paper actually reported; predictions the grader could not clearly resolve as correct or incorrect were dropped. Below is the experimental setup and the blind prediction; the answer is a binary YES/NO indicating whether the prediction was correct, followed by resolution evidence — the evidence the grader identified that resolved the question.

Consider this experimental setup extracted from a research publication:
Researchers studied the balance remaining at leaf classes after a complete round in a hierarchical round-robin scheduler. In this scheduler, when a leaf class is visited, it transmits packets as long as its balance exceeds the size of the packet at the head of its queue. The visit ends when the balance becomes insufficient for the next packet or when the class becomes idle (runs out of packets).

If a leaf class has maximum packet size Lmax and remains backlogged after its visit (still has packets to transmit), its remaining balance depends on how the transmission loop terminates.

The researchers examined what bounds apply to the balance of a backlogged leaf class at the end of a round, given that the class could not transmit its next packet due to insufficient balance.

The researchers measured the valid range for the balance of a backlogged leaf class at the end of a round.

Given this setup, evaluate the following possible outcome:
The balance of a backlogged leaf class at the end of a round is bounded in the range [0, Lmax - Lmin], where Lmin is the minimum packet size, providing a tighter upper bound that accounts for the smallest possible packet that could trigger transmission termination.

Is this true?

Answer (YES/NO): NO